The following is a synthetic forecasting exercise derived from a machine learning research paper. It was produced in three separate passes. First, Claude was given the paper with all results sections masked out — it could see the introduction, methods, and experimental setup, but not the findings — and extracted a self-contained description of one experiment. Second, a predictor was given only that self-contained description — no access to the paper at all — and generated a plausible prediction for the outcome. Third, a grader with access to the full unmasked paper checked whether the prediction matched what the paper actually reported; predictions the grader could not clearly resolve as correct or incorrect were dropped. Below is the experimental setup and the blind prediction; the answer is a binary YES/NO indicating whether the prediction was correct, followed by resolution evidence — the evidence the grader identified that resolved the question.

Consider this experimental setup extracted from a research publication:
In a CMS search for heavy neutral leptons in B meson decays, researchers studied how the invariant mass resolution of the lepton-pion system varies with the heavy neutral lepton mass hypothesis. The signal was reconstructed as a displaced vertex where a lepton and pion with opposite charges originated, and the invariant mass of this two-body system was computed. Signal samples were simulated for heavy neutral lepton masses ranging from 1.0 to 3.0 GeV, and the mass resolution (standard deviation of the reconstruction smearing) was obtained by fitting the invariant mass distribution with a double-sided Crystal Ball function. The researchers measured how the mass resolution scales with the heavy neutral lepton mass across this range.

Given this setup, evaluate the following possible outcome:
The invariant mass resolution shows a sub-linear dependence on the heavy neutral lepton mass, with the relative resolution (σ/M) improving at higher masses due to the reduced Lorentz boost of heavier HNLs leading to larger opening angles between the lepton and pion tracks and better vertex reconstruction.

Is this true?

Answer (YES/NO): NO